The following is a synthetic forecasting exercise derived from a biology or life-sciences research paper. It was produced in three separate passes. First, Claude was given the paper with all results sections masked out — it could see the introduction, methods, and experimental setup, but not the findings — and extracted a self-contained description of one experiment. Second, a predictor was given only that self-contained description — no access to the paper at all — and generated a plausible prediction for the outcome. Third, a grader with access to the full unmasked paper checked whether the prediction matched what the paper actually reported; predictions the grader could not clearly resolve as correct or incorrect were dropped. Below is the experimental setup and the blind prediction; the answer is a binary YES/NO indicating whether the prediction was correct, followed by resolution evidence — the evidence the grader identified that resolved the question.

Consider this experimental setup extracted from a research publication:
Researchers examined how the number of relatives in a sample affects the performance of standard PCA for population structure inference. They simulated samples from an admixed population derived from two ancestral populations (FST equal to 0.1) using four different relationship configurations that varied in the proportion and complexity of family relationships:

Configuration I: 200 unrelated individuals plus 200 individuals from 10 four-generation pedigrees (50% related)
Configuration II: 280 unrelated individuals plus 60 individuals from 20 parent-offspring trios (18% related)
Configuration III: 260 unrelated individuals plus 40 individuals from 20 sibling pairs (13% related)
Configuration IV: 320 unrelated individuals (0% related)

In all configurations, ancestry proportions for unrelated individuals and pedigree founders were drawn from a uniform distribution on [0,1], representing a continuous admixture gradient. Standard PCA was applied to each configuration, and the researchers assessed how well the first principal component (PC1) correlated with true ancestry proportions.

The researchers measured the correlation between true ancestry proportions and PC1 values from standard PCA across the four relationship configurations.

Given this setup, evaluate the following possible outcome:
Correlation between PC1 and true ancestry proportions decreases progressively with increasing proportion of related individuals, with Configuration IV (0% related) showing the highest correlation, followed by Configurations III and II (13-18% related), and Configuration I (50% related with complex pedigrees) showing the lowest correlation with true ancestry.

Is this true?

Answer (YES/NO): YES